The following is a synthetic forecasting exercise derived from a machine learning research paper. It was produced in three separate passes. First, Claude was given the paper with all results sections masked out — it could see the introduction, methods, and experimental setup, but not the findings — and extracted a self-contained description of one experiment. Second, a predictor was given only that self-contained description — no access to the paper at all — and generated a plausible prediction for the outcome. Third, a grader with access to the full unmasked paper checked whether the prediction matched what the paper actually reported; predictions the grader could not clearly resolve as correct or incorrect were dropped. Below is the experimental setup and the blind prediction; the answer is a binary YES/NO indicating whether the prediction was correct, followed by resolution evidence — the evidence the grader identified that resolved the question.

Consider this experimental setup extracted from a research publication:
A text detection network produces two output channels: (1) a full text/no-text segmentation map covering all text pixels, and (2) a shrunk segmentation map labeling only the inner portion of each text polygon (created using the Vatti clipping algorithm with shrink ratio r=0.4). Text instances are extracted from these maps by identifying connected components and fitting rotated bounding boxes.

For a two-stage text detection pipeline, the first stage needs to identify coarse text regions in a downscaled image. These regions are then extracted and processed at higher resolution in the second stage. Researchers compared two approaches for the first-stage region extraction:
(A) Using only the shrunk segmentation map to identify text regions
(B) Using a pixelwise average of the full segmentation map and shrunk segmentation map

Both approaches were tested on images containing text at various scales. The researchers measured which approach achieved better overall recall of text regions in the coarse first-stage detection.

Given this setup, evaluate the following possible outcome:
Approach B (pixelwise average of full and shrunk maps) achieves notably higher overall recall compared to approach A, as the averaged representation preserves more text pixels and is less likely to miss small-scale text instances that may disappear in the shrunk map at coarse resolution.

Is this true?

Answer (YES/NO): YES